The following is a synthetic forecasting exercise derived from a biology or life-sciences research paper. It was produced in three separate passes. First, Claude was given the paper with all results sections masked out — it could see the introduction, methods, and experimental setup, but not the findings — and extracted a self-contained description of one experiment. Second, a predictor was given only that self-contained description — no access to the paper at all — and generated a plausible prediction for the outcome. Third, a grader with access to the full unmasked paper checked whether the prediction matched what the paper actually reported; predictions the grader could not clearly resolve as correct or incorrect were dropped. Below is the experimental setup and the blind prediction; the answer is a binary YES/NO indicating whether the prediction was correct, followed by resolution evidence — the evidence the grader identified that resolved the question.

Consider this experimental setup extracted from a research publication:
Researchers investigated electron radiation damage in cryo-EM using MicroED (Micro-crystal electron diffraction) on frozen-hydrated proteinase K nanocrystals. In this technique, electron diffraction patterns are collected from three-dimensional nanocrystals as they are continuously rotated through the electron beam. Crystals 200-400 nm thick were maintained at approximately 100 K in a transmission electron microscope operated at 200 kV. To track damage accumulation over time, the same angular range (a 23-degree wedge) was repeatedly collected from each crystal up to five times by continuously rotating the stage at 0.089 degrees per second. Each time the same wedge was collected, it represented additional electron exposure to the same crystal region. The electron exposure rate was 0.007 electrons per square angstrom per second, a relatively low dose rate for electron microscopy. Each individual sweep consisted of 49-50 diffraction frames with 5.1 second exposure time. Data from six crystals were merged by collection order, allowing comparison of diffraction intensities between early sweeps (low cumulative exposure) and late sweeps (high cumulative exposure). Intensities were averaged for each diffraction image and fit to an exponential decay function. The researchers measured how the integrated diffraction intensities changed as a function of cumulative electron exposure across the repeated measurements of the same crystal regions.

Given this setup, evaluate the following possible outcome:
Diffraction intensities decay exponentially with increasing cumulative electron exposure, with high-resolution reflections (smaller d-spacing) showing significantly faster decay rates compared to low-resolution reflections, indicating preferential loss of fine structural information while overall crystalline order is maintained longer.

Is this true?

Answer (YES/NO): YES